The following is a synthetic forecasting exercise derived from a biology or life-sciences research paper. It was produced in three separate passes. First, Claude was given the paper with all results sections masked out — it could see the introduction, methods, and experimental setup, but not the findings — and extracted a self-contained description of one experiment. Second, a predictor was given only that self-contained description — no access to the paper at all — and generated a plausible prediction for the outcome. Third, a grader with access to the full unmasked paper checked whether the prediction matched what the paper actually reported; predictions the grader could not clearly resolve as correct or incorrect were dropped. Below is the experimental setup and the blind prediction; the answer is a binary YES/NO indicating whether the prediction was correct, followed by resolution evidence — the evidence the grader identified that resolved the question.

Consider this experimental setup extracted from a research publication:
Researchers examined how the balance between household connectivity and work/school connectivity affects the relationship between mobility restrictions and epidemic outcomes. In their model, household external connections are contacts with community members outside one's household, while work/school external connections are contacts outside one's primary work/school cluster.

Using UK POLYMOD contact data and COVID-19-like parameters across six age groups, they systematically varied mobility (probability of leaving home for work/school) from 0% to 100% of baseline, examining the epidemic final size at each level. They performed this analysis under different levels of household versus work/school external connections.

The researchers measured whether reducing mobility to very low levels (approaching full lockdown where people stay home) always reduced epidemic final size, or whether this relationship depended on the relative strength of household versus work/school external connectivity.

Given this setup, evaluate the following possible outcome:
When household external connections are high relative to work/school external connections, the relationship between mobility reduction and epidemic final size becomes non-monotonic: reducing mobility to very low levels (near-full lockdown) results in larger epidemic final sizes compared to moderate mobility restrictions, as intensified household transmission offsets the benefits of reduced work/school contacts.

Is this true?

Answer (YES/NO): YES